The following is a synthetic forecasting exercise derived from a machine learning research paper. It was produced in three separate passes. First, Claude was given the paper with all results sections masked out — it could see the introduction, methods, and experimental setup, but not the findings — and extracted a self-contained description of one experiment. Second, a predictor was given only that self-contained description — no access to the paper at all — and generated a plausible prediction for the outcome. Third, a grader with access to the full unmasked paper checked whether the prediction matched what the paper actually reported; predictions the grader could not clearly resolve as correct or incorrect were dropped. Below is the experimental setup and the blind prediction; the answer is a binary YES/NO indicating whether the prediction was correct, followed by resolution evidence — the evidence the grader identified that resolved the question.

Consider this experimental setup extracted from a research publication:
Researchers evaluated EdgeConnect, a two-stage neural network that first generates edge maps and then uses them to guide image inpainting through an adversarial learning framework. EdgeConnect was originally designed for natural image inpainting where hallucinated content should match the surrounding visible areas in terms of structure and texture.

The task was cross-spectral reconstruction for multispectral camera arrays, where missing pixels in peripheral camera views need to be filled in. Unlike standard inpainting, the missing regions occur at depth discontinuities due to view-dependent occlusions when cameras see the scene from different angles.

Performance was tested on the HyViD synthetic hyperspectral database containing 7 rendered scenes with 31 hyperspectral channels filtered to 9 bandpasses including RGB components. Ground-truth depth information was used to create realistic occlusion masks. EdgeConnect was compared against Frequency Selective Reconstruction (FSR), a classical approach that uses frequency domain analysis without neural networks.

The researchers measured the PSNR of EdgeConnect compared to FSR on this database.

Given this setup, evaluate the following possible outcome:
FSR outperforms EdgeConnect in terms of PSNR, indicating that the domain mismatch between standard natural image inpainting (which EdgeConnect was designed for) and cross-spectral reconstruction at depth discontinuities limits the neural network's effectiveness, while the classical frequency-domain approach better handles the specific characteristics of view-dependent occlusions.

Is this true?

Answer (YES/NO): YES